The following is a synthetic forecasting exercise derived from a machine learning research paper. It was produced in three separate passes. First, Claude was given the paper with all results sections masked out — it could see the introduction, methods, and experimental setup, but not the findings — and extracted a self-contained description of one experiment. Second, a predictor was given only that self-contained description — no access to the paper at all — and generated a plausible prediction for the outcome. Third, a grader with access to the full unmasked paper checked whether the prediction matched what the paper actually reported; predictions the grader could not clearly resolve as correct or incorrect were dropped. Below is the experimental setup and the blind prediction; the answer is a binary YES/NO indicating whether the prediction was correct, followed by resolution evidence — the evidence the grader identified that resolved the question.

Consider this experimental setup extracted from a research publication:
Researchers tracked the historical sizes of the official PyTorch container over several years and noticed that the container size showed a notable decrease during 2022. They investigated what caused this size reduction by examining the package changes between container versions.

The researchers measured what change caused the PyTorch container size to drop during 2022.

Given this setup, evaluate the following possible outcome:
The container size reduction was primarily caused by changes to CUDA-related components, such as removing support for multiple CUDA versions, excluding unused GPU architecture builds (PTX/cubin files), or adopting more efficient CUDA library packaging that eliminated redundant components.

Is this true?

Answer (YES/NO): NO